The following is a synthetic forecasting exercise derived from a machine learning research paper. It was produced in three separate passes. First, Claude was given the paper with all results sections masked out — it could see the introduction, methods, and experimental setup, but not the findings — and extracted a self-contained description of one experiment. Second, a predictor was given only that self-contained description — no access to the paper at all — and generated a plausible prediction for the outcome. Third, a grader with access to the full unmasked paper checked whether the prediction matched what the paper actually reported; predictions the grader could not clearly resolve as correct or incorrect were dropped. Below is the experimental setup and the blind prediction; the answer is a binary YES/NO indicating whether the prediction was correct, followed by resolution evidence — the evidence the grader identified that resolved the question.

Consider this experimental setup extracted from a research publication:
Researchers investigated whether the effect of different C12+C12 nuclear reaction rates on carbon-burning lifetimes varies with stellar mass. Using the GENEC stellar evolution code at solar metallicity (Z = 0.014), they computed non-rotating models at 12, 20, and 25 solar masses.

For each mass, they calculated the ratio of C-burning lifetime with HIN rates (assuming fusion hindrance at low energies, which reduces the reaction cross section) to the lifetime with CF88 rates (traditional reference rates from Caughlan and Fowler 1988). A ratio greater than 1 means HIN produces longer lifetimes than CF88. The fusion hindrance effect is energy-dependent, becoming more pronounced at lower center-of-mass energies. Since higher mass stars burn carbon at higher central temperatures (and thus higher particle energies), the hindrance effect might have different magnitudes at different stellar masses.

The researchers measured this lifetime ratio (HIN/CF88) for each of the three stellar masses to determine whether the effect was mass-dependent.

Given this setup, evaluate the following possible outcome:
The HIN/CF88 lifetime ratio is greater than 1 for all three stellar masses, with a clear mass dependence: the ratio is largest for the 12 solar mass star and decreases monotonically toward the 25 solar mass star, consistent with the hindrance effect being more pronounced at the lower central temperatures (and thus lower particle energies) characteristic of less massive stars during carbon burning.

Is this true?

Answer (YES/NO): NO